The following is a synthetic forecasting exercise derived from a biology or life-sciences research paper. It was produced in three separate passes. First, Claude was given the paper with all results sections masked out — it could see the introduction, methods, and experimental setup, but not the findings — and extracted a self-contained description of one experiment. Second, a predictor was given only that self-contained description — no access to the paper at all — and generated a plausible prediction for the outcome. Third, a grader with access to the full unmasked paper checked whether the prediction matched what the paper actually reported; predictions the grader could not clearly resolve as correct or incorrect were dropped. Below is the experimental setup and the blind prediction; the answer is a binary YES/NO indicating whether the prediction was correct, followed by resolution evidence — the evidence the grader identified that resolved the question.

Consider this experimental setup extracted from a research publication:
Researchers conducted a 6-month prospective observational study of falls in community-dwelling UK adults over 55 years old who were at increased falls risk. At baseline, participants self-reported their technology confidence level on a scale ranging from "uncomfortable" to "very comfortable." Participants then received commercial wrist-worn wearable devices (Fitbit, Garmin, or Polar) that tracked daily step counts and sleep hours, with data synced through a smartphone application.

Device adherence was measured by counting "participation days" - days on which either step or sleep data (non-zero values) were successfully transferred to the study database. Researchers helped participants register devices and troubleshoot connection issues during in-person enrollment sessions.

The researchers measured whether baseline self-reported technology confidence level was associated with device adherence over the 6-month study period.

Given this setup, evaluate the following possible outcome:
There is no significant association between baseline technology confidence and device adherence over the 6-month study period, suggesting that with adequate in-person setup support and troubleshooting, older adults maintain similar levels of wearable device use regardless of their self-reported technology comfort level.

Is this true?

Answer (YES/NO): YES